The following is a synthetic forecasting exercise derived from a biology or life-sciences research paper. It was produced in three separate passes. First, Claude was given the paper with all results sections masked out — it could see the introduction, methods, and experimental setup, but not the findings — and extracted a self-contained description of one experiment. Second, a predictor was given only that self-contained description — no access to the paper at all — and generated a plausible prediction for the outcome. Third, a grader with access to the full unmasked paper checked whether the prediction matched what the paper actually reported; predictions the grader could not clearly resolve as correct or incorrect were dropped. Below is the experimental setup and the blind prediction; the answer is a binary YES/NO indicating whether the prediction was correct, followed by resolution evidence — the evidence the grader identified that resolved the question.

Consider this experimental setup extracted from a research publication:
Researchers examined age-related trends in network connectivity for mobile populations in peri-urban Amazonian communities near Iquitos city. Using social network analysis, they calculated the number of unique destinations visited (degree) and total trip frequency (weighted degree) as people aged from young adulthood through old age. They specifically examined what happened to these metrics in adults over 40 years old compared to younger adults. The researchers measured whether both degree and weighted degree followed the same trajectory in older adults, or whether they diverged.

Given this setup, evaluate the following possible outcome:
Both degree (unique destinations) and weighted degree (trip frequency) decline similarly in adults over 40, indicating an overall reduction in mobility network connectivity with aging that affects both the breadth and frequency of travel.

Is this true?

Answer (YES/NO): NO